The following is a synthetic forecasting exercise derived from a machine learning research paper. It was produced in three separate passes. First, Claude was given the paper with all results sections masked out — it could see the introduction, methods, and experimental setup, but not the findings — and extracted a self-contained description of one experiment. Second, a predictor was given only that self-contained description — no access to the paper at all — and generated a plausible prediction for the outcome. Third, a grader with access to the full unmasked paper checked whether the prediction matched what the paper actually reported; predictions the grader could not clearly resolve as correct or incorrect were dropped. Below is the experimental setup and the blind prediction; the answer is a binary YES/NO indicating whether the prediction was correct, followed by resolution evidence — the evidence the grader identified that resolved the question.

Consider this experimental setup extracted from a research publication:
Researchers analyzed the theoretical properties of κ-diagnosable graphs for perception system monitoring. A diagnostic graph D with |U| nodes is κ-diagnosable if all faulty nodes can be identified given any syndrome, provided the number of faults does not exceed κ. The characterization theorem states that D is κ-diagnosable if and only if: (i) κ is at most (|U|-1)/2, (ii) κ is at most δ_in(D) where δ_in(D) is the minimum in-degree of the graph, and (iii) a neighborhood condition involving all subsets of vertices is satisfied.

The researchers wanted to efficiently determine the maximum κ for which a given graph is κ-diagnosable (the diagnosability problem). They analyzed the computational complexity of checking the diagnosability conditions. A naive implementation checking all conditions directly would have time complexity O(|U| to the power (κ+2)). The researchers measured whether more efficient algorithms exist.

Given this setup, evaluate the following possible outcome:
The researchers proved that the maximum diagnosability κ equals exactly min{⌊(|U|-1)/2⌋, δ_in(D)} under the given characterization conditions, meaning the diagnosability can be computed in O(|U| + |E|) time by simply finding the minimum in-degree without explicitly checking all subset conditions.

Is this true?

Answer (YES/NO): NO